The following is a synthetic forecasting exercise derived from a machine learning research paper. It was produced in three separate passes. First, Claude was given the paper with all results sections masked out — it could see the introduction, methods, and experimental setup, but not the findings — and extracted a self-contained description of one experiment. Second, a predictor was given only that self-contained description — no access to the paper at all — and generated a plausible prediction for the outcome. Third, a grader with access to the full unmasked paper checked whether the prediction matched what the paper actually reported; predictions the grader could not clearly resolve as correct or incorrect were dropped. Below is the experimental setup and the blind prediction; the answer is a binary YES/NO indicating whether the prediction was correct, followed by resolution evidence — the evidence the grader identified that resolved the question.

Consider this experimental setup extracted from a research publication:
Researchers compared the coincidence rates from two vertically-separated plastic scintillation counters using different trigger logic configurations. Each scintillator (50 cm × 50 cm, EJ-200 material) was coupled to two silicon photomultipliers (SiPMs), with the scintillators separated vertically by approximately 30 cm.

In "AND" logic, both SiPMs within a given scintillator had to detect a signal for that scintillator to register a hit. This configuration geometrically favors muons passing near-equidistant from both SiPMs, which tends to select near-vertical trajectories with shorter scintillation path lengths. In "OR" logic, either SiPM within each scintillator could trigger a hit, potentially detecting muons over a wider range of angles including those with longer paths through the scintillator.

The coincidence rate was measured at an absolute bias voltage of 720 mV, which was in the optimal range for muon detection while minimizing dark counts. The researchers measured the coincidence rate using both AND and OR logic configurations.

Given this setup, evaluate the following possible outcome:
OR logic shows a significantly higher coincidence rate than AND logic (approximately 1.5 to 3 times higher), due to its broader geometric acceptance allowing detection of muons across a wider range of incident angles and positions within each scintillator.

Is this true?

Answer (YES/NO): NO